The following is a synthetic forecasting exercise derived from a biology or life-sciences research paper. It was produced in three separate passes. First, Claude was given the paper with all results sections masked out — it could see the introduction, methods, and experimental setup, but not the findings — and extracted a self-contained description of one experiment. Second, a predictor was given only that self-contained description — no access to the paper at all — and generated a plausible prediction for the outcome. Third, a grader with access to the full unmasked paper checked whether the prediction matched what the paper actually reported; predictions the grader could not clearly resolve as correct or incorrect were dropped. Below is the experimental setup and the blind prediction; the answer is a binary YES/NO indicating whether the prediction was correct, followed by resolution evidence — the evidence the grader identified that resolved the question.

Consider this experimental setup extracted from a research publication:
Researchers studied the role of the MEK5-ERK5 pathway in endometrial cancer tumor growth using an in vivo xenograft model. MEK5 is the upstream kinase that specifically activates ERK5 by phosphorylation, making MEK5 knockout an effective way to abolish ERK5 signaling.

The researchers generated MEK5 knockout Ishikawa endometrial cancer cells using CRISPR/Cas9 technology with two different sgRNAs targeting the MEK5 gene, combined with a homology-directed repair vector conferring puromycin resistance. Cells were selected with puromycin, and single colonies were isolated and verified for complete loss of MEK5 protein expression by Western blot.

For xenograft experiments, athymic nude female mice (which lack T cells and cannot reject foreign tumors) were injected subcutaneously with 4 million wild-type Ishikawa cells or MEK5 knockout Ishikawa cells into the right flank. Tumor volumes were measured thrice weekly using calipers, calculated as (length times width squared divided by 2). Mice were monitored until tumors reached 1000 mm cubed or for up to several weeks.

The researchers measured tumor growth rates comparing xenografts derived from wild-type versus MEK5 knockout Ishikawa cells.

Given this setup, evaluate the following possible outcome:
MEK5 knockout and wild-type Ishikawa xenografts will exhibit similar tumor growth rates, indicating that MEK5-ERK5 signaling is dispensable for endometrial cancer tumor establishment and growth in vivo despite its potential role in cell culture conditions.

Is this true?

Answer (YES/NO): NO